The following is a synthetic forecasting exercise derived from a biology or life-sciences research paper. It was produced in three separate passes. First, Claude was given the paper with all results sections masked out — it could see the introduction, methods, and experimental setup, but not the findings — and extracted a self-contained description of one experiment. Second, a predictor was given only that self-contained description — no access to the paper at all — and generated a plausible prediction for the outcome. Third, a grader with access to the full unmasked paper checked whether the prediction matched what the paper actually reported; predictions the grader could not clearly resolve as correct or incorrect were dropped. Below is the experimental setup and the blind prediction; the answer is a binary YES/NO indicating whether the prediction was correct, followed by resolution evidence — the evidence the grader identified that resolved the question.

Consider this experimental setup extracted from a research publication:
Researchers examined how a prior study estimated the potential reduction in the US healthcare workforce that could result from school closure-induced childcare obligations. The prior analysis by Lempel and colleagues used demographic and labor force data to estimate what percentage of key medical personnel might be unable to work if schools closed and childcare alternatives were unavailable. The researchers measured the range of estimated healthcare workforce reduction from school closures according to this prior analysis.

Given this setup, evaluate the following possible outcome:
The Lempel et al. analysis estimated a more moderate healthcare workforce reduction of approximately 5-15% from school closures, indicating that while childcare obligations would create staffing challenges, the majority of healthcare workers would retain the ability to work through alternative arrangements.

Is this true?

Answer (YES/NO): NO